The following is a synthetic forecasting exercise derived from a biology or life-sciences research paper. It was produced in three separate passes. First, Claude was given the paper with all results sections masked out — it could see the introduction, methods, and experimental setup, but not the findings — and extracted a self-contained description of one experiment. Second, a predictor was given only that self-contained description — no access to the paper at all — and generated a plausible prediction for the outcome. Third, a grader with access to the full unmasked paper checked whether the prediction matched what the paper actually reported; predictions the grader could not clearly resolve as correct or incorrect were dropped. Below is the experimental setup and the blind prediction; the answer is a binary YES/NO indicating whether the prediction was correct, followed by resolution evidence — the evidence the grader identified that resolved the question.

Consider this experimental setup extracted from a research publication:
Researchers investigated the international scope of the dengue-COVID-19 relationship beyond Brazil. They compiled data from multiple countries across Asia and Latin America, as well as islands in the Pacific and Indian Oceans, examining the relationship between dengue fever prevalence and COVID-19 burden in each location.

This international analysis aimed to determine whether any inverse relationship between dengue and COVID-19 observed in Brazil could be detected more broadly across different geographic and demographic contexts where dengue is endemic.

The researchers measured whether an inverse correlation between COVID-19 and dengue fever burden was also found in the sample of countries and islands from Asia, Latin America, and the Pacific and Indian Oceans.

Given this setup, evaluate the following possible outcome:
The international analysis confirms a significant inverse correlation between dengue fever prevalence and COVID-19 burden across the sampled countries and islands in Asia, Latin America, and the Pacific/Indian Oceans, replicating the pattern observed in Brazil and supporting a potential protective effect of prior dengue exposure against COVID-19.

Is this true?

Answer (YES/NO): YES